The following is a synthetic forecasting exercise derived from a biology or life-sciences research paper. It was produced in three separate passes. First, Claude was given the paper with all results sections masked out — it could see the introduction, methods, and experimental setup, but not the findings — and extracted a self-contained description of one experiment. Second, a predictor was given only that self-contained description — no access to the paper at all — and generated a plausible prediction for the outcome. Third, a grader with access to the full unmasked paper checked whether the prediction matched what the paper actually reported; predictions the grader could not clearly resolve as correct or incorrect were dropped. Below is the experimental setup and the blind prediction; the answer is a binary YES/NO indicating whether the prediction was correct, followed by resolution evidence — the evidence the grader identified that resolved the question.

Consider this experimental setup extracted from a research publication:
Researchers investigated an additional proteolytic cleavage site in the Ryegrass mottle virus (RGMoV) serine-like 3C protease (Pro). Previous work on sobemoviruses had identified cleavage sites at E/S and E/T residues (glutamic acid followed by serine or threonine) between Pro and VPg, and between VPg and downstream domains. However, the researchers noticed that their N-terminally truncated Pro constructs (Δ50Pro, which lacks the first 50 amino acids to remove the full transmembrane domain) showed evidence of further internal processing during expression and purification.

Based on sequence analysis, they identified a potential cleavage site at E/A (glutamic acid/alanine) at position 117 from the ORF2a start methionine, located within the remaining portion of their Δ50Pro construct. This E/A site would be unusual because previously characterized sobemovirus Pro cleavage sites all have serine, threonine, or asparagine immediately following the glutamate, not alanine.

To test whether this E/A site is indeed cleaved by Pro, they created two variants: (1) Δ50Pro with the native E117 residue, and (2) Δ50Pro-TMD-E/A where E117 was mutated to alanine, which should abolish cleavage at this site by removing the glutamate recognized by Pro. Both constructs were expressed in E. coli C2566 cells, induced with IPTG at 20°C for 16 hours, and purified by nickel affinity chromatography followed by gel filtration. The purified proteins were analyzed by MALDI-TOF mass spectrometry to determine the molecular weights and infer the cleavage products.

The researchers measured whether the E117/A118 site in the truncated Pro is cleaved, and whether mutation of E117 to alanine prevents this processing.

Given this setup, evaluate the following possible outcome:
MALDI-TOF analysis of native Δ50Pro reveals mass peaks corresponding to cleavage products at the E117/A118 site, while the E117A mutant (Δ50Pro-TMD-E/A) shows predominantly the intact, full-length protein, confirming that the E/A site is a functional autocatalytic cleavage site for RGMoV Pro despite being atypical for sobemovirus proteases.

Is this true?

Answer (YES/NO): YES